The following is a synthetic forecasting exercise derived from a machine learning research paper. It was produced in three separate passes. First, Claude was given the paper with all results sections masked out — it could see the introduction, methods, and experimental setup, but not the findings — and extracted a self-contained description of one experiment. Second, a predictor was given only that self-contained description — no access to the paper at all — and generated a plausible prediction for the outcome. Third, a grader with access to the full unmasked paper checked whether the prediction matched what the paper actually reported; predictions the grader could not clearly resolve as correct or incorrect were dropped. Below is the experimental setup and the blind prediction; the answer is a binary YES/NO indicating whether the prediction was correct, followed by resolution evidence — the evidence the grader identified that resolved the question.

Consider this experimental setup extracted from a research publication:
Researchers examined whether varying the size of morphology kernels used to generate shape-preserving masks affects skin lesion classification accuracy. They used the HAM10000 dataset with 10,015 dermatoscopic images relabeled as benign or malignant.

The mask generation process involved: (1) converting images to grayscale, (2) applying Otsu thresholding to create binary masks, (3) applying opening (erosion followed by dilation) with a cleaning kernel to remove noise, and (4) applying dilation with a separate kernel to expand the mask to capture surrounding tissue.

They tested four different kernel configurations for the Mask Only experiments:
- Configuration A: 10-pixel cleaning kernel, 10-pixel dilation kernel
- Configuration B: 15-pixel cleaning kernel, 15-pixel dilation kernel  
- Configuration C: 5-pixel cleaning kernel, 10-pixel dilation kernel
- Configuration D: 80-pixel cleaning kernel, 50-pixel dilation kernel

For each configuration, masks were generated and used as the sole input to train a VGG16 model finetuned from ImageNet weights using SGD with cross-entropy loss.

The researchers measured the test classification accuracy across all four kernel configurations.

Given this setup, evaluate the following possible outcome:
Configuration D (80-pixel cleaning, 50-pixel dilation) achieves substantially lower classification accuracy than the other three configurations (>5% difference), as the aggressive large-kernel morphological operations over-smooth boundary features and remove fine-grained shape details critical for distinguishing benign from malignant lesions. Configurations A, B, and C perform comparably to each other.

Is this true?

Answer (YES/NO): NO